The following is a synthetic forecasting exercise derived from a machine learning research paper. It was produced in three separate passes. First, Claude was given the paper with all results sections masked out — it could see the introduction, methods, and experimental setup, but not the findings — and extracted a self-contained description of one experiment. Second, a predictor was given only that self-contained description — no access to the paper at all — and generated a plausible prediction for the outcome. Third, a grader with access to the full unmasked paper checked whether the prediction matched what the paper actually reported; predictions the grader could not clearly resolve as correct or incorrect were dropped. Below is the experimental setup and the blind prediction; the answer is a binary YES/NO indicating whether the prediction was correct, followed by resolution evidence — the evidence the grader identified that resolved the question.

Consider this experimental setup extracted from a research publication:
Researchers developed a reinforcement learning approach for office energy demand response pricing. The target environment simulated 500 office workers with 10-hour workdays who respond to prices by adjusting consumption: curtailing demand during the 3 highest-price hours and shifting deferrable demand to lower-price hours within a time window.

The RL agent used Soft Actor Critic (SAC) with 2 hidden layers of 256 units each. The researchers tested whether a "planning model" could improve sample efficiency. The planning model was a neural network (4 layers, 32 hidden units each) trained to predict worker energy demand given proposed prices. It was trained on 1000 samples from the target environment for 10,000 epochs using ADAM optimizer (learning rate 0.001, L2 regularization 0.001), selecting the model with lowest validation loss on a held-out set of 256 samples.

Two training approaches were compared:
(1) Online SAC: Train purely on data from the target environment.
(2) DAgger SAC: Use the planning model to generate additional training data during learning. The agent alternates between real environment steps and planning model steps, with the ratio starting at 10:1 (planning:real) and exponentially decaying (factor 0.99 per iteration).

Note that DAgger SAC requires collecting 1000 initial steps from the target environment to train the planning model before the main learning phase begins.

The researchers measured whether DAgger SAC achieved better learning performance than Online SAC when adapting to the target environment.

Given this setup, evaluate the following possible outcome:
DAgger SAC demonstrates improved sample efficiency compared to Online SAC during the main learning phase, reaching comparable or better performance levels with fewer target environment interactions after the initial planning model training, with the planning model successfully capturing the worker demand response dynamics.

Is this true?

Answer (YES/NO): NO